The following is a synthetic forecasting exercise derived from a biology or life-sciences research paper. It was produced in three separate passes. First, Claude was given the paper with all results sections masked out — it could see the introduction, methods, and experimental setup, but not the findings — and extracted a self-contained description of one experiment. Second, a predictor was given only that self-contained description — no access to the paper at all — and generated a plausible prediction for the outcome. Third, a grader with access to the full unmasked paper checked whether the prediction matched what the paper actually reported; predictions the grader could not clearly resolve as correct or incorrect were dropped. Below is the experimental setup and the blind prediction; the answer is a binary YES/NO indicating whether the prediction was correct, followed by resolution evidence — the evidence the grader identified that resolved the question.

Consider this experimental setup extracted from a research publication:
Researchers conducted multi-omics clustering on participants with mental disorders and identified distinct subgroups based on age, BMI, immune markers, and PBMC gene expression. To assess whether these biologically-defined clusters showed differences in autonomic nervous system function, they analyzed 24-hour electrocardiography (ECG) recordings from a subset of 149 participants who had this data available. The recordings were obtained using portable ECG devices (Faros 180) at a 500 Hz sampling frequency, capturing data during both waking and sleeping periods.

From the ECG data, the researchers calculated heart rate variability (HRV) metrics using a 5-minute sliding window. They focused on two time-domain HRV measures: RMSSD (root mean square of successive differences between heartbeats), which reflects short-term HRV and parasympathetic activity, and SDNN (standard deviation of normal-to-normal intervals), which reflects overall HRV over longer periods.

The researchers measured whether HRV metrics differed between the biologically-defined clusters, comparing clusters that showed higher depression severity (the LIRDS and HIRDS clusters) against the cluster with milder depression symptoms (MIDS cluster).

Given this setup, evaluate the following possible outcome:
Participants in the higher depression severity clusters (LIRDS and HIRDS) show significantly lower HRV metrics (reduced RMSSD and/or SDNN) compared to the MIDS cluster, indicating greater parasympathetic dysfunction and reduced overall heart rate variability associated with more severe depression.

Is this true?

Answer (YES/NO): YES